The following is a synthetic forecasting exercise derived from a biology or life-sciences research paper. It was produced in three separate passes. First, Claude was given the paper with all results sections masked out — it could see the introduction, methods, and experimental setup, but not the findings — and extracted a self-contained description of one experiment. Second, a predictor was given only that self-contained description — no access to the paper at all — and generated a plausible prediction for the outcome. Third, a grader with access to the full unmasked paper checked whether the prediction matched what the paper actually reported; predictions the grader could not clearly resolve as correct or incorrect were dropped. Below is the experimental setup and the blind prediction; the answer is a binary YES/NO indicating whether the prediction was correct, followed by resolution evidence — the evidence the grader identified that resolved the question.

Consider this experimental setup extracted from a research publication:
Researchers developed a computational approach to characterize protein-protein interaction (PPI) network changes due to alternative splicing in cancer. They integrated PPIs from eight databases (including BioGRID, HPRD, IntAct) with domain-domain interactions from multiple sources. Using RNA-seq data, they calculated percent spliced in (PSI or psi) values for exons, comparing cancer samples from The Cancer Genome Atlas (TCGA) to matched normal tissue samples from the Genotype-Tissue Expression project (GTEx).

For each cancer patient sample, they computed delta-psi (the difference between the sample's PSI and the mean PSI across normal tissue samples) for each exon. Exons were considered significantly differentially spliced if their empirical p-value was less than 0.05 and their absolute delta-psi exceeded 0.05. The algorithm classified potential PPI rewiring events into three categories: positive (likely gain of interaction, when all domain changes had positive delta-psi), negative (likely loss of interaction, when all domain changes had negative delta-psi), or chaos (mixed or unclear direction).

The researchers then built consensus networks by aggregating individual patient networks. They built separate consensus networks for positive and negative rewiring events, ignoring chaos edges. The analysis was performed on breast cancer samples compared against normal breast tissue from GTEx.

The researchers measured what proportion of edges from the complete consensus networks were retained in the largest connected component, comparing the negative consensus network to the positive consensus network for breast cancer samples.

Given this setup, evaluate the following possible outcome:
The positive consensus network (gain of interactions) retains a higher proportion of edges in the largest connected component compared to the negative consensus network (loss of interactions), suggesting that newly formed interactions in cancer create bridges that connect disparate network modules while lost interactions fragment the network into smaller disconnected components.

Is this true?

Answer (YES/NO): NO